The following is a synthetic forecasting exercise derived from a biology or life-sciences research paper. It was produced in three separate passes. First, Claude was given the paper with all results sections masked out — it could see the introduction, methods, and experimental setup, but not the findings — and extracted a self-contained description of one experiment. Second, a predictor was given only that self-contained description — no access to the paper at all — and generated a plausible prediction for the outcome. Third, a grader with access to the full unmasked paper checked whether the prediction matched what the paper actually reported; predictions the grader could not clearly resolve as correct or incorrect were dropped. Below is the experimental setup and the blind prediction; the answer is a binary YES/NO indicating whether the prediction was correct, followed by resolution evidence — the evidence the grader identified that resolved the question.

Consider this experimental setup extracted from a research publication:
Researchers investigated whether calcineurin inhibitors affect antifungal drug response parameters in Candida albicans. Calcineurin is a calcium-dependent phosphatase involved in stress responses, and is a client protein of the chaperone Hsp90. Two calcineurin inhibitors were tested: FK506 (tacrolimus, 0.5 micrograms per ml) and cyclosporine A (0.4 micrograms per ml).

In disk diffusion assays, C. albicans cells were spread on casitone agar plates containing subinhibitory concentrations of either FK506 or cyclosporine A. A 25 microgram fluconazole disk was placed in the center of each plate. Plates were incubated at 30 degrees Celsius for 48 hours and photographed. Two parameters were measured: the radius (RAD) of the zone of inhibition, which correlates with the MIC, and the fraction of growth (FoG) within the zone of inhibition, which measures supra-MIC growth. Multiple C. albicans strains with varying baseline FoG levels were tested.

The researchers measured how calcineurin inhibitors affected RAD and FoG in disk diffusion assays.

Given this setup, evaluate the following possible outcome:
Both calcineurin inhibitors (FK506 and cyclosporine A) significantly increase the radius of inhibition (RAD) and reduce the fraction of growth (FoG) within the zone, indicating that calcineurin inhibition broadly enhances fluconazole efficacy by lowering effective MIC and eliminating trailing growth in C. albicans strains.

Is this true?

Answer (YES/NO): NO